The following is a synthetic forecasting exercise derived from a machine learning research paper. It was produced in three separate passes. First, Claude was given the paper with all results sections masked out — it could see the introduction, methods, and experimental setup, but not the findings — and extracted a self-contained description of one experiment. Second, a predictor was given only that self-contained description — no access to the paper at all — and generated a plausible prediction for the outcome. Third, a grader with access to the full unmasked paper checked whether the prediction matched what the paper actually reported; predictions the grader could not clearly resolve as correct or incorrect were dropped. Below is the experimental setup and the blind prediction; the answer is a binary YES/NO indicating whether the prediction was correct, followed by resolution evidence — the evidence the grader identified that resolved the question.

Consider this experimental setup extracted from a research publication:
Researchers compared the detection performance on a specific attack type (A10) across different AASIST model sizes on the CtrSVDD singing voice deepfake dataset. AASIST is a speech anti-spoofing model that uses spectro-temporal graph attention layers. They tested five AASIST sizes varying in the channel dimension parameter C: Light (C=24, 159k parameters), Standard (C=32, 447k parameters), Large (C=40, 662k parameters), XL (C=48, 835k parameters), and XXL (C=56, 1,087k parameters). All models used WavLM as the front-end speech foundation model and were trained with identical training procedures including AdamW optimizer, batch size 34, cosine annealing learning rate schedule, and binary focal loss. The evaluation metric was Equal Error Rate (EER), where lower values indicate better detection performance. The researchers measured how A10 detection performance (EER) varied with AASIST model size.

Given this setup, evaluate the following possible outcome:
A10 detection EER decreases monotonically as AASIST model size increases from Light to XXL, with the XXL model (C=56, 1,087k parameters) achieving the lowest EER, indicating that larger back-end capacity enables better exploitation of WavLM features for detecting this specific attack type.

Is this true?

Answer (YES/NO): NO